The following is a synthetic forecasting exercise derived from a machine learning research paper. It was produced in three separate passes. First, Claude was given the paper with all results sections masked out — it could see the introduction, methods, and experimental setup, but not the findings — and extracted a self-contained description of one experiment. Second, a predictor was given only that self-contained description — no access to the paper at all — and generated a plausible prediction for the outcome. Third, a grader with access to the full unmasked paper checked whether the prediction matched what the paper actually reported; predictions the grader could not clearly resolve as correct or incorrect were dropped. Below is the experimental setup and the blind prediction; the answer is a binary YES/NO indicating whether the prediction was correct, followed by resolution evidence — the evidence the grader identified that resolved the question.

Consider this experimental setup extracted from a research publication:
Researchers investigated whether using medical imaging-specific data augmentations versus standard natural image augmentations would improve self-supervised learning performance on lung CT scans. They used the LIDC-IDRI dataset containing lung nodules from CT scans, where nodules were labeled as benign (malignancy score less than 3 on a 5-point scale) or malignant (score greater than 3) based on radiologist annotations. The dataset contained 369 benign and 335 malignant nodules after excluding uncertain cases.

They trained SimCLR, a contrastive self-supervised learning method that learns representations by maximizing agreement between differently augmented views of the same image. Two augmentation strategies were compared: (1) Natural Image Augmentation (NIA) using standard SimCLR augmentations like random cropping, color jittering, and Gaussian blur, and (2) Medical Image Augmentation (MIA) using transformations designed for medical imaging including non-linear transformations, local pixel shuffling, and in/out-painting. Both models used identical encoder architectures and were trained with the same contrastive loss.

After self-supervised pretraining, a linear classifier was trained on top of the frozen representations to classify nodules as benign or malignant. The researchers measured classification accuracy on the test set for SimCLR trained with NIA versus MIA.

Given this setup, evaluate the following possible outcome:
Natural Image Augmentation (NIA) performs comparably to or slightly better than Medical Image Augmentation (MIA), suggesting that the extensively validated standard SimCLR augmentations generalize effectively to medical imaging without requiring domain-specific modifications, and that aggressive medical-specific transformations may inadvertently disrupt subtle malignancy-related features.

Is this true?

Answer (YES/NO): NO